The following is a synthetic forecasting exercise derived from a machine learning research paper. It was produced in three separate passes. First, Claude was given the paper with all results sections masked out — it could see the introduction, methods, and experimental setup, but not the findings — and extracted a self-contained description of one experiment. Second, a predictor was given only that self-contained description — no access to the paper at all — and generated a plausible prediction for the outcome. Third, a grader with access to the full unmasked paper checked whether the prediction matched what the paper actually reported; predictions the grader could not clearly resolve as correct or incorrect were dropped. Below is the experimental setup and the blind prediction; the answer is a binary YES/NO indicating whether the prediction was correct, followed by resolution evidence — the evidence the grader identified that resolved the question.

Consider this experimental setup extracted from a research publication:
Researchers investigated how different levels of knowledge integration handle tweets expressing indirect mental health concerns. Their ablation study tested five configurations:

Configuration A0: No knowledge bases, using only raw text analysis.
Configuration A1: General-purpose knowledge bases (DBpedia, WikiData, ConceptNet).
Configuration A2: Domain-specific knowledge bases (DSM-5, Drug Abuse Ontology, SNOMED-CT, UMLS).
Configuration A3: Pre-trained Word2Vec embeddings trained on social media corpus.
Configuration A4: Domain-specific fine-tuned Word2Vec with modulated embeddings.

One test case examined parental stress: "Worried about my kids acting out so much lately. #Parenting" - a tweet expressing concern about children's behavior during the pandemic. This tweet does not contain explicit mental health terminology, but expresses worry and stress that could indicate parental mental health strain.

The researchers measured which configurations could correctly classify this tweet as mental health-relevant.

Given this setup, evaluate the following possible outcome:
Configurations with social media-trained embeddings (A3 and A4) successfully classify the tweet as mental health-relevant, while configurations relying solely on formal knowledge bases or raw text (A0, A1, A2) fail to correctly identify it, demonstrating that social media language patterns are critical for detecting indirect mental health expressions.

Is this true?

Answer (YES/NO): NO